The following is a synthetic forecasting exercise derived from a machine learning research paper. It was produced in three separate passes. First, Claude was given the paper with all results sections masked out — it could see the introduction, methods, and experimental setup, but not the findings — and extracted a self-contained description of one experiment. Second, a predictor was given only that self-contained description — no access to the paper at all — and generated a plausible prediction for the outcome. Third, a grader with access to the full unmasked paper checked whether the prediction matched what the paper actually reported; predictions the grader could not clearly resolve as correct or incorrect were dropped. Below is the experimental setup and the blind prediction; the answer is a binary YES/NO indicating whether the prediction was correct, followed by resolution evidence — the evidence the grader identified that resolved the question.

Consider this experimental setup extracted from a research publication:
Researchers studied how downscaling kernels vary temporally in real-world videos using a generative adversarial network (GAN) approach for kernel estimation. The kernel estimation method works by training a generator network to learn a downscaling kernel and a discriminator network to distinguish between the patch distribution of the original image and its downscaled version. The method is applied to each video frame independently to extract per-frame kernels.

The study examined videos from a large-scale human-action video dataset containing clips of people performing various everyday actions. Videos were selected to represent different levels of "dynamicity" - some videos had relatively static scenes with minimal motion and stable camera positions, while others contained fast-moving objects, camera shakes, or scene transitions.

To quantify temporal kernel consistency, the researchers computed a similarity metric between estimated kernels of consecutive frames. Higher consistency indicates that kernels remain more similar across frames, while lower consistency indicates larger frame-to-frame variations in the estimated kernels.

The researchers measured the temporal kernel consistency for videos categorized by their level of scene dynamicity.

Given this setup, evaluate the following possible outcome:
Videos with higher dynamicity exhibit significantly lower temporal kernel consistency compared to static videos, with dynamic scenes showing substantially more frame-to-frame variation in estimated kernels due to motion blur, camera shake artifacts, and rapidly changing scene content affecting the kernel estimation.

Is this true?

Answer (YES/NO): YES